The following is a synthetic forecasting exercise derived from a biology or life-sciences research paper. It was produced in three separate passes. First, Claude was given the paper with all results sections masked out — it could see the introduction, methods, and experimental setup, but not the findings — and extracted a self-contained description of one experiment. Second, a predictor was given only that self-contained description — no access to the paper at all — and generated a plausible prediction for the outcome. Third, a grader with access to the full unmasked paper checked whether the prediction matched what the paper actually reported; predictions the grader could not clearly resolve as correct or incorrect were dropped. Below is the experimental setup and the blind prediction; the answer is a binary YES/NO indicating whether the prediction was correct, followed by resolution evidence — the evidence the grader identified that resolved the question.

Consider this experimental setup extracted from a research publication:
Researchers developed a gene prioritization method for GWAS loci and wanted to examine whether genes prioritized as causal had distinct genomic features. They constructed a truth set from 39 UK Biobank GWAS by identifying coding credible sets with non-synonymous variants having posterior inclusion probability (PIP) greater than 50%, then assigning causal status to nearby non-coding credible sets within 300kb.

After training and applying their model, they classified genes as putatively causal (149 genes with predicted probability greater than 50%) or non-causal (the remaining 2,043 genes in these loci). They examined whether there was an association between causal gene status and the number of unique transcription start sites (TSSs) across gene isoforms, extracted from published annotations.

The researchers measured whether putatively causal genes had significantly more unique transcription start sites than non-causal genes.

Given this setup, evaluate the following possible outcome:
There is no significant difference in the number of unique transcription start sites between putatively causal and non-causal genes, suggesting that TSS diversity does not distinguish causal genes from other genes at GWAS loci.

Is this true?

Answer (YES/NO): NO